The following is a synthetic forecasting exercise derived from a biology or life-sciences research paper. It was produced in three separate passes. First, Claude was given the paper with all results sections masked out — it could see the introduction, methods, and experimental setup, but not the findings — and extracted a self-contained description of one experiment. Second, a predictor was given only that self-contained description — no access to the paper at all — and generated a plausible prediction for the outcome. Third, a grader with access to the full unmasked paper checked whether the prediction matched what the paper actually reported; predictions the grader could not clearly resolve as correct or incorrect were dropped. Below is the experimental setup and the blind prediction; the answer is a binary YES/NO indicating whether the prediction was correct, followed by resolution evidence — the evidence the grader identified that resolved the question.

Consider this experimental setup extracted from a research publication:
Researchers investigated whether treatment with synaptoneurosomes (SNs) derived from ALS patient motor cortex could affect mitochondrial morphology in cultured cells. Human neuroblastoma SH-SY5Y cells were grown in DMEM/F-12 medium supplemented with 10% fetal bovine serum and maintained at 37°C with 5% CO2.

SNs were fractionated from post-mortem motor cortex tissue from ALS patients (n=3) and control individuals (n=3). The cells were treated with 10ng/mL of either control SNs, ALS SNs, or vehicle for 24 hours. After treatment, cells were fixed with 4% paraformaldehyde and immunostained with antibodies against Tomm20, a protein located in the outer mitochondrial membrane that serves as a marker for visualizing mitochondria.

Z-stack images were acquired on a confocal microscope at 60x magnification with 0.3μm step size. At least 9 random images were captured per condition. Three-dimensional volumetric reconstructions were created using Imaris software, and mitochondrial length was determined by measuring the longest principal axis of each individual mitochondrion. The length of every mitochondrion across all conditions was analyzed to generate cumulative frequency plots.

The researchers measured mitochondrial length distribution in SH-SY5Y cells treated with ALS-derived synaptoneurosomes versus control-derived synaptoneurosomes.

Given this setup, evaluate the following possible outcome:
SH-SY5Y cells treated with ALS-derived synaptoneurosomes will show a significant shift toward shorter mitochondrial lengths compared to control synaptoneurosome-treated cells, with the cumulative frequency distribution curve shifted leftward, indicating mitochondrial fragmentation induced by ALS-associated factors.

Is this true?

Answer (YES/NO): YES